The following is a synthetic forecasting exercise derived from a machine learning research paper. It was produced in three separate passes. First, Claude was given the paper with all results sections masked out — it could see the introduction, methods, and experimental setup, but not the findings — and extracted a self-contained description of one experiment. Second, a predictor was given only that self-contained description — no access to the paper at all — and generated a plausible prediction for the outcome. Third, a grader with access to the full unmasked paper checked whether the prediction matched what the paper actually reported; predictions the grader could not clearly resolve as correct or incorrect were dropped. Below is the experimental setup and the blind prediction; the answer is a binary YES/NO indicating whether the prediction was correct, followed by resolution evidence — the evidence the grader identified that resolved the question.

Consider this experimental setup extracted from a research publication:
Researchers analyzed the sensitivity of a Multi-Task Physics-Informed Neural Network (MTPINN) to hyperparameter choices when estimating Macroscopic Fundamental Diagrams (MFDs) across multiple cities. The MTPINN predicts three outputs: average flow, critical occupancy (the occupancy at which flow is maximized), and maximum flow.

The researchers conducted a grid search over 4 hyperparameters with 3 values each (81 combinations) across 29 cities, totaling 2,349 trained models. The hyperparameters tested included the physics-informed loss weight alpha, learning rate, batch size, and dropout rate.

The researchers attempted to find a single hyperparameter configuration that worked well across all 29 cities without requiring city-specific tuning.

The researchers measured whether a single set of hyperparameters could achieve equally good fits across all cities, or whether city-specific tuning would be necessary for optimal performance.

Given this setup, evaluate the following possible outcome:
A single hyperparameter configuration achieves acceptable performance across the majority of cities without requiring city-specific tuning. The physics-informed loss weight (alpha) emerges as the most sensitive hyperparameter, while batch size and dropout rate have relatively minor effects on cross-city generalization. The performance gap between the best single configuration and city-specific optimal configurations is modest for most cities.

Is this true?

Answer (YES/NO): NO